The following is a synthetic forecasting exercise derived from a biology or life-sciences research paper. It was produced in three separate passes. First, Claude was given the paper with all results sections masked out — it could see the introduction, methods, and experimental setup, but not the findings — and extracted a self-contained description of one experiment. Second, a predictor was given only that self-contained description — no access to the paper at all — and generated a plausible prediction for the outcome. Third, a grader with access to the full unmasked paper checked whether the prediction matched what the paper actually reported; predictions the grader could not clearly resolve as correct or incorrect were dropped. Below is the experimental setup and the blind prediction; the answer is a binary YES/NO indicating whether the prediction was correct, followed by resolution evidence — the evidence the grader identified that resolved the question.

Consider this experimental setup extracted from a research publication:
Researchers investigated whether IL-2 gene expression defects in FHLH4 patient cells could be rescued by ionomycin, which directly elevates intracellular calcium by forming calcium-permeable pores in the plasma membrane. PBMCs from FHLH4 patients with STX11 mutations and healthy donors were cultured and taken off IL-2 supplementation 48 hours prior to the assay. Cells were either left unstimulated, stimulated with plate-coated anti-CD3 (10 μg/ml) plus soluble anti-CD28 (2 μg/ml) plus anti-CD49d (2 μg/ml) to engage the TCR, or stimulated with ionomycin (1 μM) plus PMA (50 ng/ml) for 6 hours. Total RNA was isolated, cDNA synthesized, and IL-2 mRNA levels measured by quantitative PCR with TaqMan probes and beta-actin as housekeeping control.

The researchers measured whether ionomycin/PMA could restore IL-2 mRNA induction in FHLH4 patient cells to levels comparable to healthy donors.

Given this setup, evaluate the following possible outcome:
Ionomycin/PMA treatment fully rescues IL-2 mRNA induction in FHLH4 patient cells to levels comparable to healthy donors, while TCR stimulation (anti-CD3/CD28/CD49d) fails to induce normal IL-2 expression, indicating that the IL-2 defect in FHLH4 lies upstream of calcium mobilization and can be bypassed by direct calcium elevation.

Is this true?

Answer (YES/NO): NO